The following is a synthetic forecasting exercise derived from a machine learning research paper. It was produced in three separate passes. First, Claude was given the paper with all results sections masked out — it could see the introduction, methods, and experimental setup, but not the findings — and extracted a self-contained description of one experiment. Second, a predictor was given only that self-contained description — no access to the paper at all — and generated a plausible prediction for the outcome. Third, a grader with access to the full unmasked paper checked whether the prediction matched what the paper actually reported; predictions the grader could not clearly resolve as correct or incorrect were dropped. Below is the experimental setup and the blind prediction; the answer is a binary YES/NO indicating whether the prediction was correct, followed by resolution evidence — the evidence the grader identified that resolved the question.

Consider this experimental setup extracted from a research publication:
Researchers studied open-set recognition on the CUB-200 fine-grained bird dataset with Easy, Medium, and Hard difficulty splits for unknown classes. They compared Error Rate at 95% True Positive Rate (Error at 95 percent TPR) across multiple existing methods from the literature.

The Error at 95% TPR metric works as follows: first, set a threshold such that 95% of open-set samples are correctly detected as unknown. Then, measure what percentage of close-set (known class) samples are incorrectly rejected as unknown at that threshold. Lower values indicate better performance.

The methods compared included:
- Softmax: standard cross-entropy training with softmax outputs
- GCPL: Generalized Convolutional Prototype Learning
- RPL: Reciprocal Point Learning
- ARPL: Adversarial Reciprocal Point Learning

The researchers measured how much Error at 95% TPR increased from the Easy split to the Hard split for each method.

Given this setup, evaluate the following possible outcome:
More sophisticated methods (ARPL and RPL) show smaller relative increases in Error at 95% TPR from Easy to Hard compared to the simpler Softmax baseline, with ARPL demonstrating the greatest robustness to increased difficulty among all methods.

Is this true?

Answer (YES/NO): NO